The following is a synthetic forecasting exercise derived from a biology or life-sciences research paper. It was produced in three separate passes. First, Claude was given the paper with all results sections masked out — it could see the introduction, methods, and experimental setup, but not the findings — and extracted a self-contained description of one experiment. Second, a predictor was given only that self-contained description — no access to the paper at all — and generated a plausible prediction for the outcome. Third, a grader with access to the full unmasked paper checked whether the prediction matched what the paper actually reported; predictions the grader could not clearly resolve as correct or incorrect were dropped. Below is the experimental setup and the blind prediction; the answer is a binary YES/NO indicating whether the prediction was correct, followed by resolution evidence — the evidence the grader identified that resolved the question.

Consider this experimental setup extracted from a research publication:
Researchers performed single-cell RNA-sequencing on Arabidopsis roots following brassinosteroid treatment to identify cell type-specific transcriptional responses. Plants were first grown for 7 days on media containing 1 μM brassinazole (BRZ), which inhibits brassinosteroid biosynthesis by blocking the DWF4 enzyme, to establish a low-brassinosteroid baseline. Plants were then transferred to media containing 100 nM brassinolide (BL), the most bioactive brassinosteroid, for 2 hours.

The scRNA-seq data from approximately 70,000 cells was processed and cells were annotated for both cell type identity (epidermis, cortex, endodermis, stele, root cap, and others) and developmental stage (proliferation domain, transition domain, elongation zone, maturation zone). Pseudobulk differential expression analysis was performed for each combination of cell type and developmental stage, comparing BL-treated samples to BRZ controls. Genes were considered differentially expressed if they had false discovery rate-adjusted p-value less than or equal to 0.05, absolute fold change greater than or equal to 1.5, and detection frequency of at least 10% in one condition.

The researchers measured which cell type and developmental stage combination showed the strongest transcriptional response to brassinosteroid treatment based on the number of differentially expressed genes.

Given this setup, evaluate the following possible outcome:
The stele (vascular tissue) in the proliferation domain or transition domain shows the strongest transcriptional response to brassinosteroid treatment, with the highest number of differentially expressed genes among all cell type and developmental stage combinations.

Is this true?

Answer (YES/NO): NO